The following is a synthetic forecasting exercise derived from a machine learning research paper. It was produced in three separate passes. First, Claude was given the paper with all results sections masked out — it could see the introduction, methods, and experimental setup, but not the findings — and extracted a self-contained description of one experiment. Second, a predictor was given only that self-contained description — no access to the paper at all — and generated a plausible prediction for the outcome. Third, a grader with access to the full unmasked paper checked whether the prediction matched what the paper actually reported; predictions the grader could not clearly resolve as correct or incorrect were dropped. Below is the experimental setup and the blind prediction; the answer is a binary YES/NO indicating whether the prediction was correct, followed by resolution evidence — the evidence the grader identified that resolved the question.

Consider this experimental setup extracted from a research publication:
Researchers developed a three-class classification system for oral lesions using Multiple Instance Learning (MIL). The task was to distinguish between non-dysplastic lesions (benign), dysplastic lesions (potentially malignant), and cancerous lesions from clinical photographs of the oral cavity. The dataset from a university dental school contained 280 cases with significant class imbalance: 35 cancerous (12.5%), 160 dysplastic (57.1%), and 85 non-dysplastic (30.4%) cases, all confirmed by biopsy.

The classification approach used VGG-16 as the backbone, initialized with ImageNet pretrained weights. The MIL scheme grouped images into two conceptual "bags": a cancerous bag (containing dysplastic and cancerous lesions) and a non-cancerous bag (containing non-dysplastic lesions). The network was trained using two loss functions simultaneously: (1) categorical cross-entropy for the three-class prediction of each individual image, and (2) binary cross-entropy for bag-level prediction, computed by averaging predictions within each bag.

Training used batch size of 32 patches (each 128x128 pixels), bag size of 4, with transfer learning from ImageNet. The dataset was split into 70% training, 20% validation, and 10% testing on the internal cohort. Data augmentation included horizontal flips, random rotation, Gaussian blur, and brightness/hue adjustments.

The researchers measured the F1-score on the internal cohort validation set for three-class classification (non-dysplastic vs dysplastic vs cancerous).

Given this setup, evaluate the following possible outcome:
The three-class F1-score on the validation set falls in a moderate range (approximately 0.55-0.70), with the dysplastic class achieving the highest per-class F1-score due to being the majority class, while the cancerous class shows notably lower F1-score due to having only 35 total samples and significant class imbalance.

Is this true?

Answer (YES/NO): NO